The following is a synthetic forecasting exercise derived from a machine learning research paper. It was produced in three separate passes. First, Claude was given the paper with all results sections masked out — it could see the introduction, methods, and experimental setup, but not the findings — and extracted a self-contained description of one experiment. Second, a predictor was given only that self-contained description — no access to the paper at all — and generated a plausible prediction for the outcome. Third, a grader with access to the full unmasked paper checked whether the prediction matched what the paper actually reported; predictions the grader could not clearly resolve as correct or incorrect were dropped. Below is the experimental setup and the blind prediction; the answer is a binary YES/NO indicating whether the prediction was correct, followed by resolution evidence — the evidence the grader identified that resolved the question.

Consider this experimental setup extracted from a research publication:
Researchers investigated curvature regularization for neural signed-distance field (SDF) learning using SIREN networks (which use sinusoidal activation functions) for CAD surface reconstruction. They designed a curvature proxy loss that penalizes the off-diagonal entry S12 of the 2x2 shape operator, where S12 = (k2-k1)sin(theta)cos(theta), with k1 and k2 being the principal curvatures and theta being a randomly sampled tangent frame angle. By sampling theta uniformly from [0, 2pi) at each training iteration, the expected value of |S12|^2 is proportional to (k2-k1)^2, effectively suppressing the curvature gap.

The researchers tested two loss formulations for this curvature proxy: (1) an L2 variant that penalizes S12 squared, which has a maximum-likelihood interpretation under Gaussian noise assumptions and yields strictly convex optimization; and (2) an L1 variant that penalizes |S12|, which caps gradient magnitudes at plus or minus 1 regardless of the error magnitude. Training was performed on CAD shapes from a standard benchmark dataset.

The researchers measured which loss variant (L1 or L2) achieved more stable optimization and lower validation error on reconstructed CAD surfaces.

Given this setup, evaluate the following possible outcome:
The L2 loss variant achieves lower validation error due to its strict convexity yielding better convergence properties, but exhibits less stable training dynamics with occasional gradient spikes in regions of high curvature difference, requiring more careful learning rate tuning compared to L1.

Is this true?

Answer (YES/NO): NO